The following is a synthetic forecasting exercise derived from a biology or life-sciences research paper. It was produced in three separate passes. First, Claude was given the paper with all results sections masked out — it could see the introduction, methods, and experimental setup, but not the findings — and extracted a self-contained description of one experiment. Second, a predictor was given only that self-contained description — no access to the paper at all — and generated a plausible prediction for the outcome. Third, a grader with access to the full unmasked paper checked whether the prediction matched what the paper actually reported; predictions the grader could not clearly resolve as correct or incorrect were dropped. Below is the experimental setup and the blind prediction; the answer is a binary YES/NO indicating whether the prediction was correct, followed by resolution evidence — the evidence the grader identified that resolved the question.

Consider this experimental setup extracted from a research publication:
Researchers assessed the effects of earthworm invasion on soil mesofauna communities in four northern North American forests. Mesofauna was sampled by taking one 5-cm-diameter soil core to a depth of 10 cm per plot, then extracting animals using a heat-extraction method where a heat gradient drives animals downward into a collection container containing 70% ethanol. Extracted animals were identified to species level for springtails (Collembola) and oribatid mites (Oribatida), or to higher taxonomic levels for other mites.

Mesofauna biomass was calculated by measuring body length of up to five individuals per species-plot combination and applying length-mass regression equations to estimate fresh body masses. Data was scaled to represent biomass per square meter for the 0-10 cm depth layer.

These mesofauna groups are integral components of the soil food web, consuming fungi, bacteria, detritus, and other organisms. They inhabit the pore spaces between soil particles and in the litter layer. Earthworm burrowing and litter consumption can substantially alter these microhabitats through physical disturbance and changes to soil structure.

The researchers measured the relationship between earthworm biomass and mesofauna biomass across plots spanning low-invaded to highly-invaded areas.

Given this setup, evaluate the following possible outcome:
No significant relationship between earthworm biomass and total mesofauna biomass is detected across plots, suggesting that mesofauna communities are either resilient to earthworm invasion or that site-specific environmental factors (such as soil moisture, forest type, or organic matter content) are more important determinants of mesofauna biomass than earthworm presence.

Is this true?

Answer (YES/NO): NO